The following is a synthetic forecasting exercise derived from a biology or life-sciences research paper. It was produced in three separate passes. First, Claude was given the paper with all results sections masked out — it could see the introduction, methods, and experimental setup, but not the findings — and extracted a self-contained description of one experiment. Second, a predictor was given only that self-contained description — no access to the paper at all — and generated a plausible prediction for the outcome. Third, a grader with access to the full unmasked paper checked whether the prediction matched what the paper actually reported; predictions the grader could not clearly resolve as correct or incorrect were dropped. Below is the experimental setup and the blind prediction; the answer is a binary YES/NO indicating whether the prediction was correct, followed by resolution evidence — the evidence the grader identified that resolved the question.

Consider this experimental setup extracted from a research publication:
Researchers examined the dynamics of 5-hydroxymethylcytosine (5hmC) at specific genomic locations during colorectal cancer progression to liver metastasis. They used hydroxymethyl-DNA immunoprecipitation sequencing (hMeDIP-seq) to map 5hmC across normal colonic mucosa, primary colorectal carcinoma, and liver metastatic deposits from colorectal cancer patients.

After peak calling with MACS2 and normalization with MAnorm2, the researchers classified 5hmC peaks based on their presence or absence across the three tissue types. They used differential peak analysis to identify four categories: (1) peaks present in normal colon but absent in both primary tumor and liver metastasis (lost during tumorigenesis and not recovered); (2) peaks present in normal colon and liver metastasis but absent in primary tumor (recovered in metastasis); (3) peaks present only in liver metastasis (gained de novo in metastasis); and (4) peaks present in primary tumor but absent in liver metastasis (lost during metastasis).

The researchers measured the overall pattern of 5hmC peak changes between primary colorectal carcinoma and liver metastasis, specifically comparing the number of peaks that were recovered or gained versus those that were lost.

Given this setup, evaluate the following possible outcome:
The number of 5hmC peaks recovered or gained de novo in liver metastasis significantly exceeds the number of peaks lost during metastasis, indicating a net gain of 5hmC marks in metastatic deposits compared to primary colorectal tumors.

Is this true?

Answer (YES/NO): YES